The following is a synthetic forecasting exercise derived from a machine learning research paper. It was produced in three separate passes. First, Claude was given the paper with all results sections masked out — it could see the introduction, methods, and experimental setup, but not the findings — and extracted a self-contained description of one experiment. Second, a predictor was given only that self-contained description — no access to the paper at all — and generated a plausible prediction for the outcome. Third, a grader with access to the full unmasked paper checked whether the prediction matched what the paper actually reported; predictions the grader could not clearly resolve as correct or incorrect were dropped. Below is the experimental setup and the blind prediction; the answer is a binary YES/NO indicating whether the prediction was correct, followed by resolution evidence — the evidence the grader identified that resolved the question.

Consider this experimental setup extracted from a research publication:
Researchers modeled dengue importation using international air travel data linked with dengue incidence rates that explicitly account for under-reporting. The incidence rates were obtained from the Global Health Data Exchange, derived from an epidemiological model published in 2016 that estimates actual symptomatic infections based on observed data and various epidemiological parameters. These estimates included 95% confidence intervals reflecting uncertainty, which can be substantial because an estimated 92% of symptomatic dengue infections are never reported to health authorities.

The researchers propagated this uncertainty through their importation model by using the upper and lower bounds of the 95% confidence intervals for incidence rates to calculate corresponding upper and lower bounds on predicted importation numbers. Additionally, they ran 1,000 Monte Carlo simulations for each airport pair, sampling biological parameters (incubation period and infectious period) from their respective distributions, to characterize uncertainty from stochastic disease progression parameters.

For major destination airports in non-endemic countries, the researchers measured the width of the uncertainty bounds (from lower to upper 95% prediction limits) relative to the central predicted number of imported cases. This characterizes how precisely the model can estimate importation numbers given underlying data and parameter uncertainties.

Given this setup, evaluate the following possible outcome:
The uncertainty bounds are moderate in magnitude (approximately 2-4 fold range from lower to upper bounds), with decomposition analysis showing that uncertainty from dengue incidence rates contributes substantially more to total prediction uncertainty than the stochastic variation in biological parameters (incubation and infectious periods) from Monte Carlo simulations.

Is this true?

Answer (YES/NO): YES